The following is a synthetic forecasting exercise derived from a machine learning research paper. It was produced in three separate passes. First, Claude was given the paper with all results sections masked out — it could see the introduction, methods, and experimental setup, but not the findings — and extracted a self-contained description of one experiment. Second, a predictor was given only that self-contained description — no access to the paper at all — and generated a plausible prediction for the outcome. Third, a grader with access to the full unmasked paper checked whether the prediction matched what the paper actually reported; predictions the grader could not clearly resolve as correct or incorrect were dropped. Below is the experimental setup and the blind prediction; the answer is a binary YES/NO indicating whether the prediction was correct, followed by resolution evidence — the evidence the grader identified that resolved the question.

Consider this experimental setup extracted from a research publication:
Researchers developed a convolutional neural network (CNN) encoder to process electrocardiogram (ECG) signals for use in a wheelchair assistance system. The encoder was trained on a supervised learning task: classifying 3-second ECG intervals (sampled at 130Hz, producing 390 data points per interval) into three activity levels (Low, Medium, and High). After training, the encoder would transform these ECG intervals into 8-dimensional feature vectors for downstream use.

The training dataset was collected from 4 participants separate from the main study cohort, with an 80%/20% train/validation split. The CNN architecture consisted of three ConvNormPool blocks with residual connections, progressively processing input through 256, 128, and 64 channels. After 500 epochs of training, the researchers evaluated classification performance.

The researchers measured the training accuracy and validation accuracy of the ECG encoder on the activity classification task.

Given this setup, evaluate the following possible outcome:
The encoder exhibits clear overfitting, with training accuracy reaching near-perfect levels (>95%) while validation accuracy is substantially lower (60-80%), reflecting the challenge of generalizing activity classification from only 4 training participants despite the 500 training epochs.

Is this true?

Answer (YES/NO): NO